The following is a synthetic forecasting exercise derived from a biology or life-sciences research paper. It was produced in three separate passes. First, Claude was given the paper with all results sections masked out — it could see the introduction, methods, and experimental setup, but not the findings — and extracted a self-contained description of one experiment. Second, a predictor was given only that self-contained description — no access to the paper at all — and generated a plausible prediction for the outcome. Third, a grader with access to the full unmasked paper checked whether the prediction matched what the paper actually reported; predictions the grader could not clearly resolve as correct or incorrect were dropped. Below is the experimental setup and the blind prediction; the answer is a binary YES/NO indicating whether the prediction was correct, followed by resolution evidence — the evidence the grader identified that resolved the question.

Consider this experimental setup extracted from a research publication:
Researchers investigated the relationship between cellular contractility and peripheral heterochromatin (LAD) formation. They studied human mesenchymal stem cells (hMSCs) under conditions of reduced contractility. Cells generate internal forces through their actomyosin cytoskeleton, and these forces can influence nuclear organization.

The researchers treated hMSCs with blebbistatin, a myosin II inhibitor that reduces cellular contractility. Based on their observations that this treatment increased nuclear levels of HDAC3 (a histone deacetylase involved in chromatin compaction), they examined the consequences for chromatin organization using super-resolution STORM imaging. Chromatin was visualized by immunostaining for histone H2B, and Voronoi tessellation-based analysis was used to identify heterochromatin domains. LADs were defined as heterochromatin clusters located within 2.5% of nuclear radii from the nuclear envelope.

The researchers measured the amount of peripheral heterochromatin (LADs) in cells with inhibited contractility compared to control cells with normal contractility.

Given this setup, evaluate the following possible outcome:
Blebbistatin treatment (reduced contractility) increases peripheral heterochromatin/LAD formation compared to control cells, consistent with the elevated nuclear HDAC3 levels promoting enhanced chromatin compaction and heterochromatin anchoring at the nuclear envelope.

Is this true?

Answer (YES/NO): YES